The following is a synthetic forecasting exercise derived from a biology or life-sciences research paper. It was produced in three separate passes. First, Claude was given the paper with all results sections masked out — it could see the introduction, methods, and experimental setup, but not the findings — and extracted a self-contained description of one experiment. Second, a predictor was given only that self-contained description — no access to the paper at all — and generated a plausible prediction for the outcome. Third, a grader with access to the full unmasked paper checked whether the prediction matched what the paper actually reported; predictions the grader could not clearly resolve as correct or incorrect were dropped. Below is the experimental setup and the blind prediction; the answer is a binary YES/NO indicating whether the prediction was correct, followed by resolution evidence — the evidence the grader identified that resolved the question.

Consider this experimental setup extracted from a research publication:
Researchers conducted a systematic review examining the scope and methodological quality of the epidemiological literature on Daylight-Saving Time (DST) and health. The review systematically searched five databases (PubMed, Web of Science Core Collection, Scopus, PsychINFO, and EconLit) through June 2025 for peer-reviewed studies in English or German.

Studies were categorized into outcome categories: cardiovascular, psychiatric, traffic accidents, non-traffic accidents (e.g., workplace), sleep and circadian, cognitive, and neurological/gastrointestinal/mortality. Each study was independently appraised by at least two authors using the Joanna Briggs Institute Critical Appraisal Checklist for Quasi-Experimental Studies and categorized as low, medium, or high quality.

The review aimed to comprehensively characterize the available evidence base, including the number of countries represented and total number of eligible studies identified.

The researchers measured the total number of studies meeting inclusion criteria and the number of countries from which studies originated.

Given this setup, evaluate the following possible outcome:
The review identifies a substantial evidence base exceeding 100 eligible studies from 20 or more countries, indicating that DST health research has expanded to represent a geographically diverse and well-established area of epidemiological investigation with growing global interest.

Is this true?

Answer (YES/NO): YES